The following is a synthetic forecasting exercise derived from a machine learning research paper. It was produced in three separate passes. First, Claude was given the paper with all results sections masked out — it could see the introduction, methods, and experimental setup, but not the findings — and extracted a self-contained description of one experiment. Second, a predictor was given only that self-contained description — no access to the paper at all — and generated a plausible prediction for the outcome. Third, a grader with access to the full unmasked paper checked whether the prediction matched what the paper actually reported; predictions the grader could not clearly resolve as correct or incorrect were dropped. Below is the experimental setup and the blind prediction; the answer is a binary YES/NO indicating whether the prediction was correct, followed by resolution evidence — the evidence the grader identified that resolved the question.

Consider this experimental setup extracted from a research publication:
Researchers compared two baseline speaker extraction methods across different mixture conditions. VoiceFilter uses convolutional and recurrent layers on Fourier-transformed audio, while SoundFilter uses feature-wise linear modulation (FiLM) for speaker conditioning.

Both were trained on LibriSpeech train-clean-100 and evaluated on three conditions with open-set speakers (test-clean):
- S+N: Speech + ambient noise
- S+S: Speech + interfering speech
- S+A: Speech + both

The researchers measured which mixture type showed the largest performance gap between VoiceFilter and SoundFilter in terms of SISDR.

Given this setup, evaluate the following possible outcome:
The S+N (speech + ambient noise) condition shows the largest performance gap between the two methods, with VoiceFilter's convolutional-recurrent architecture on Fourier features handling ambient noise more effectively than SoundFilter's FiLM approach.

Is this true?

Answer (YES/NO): NO